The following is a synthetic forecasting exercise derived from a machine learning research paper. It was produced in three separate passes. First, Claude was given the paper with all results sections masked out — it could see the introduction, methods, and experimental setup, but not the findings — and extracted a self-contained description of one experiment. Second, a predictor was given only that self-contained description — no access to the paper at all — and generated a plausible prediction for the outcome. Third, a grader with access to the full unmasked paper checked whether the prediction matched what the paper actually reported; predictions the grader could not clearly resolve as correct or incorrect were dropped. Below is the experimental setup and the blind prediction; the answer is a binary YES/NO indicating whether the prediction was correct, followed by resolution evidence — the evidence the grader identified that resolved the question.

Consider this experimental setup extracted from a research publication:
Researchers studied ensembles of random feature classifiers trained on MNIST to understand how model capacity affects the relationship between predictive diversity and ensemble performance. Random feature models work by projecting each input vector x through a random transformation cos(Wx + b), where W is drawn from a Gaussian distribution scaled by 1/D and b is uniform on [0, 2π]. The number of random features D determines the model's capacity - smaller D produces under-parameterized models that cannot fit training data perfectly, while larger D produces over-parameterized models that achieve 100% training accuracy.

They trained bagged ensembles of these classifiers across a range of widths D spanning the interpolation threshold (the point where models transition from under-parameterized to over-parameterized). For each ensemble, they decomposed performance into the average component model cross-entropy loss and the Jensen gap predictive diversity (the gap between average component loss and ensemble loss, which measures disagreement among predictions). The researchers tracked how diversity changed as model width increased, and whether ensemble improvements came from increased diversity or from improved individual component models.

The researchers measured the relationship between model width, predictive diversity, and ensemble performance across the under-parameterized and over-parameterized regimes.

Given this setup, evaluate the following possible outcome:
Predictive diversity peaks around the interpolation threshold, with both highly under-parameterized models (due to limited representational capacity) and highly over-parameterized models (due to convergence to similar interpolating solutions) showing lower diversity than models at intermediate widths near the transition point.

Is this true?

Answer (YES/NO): YES